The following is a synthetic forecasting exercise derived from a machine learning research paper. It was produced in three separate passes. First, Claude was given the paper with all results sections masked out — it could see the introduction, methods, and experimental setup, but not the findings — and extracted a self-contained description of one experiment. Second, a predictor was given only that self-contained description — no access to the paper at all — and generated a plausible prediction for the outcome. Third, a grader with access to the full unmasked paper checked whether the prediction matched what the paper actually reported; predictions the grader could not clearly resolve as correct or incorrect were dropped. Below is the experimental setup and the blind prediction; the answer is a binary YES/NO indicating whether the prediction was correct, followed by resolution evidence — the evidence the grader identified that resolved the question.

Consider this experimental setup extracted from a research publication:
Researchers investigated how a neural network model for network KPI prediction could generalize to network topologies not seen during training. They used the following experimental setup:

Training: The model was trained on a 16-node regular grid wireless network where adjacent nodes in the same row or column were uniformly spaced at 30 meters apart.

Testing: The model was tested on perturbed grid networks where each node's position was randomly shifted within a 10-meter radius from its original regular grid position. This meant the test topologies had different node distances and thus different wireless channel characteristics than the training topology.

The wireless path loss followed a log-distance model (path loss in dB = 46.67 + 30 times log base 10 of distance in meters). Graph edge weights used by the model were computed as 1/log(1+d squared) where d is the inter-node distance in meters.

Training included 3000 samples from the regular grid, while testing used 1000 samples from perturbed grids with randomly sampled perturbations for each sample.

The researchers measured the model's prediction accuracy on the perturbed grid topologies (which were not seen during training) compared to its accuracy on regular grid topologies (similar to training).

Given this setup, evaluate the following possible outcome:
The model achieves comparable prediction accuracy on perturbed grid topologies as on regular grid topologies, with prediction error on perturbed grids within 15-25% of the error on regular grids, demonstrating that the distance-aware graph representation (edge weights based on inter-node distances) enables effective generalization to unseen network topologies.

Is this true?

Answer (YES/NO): NO